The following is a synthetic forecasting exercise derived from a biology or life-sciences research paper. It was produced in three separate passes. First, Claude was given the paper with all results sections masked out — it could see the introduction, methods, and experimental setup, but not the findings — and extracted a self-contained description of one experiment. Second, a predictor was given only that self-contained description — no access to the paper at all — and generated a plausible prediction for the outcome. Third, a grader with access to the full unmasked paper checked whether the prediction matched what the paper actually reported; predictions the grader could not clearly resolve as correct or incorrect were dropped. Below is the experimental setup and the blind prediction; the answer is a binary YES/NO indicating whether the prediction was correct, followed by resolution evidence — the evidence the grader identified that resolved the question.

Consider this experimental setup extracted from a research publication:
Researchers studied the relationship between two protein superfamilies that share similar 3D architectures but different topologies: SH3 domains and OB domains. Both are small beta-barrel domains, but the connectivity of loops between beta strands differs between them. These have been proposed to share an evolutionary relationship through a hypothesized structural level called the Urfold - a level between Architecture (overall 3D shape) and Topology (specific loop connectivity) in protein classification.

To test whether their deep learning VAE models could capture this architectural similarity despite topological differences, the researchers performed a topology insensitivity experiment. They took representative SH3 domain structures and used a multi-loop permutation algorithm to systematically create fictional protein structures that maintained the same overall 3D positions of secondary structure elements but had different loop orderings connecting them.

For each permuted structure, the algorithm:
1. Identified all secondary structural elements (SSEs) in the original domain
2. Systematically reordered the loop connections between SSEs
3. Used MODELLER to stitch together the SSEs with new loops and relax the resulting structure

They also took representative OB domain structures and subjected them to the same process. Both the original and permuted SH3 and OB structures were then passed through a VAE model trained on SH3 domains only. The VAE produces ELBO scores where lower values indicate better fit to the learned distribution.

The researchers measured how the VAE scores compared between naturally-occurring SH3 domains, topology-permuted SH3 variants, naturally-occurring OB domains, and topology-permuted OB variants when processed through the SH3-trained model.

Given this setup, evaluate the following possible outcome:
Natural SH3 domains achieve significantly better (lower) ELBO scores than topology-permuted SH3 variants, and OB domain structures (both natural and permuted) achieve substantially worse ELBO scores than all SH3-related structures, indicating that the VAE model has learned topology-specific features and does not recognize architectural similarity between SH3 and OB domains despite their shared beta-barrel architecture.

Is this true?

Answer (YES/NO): NO